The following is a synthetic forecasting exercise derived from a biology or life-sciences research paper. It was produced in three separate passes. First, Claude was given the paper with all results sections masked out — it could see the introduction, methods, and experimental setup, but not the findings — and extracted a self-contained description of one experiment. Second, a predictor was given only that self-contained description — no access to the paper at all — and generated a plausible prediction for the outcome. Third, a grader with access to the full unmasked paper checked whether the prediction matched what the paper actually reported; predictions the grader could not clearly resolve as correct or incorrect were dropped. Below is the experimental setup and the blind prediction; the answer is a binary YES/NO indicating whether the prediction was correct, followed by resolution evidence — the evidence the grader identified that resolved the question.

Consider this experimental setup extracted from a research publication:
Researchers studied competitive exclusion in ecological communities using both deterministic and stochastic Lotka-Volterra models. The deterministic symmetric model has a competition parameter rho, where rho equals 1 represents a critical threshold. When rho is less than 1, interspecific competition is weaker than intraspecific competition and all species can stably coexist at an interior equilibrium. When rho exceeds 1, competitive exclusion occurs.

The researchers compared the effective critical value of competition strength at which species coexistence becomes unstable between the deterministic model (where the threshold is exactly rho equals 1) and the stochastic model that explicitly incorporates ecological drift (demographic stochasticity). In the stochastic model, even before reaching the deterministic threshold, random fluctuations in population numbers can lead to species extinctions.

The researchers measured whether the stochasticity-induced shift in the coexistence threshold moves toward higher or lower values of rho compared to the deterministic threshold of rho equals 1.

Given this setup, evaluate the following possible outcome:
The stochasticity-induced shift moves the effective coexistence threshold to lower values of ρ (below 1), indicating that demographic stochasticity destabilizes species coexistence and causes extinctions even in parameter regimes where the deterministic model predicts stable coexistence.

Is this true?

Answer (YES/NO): YES